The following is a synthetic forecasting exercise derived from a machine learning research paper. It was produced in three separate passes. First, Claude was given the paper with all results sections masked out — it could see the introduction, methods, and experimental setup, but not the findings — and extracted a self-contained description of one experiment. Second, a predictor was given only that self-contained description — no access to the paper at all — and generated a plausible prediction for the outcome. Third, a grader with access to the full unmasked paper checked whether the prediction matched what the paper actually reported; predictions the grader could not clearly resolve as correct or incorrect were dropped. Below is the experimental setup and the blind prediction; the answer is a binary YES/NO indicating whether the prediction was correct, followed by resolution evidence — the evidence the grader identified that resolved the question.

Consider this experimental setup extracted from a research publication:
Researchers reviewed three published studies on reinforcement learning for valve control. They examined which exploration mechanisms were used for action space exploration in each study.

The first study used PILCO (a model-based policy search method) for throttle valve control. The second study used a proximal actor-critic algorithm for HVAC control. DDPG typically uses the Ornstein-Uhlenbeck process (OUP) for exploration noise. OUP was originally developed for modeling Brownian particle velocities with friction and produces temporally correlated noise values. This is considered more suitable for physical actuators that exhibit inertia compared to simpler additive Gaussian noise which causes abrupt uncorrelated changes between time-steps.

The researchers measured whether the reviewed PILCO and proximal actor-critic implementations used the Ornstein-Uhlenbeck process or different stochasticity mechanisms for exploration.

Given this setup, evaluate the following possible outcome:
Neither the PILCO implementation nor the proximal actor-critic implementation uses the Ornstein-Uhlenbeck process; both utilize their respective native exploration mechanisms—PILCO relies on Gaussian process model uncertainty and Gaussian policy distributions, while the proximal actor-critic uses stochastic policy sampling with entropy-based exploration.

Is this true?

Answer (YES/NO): NO